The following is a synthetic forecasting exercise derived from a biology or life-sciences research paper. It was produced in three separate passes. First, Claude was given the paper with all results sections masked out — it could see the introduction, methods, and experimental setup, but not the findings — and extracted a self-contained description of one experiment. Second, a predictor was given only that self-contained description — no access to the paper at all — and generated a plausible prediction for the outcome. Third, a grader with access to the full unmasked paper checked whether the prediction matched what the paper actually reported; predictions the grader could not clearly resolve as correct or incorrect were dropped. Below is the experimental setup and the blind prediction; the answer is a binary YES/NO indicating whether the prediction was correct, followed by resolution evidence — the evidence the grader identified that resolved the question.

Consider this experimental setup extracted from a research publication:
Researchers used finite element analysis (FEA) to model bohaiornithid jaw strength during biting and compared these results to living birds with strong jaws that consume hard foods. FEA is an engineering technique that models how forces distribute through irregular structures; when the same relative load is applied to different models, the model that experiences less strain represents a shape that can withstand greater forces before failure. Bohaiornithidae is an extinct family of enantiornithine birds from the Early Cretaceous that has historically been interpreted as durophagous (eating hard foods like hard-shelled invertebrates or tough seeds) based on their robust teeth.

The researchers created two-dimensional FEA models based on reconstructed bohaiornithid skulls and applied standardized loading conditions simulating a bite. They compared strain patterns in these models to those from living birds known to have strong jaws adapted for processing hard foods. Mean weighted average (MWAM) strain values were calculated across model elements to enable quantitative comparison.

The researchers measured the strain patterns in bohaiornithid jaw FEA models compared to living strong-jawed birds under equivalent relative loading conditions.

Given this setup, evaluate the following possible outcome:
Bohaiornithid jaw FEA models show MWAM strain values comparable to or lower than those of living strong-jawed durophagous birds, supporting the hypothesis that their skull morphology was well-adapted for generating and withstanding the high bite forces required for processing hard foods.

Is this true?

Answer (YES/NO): NO